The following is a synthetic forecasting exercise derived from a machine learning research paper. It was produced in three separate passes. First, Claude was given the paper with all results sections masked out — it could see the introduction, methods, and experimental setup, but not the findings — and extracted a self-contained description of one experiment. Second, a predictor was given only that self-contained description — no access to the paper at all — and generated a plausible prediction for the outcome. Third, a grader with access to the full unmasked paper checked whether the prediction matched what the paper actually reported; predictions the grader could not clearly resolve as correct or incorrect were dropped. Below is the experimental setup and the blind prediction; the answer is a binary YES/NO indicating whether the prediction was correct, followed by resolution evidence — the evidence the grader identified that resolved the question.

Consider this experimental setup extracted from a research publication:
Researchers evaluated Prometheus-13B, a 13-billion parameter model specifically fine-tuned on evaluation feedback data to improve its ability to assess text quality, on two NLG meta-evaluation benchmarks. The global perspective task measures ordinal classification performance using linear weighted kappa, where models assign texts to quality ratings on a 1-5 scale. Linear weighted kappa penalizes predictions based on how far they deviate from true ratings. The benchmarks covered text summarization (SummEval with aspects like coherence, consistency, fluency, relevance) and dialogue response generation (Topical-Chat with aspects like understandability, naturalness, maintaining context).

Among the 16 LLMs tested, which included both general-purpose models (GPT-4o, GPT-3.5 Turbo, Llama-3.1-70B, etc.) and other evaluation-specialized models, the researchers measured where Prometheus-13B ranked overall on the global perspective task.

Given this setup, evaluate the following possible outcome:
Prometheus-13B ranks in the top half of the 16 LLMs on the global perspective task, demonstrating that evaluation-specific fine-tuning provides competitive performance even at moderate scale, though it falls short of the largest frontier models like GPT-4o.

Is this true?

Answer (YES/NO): NO